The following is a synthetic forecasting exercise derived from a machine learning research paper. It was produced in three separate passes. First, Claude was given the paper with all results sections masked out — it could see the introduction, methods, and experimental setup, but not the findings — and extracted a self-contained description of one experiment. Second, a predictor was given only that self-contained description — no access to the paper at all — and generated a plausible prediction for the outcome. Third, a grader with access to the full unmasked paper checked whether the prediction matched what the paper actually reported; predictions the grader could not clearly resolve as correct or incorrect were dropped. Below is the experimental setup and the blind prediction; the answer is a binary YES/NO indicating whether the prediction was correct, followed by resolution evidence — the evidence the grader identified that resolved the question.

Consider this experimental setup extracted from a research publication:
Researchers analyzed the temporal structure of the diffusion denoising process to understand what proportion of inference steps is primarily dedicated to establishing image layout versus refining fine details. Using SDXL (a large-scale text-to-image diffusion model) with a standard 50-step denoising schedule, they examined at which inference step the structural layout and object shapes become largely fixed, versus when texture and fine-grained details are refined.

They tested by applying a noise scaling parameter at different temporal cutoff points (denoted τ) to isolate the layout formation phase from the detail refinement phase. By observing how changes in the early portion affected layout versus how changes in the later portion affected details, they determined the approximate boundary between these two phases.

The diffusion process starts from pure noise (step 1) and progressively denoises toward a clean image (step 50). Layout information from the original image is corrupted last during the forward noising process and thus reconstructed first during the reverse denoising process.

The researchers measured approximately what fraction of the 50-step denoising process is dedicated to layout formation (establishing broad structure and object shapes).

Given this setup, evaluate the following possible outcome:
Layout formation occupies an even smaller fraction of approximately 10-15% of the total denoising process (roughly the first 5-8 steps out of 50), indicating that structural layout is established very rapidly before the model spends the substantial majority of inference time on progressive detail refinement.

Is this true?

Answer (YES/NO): NO